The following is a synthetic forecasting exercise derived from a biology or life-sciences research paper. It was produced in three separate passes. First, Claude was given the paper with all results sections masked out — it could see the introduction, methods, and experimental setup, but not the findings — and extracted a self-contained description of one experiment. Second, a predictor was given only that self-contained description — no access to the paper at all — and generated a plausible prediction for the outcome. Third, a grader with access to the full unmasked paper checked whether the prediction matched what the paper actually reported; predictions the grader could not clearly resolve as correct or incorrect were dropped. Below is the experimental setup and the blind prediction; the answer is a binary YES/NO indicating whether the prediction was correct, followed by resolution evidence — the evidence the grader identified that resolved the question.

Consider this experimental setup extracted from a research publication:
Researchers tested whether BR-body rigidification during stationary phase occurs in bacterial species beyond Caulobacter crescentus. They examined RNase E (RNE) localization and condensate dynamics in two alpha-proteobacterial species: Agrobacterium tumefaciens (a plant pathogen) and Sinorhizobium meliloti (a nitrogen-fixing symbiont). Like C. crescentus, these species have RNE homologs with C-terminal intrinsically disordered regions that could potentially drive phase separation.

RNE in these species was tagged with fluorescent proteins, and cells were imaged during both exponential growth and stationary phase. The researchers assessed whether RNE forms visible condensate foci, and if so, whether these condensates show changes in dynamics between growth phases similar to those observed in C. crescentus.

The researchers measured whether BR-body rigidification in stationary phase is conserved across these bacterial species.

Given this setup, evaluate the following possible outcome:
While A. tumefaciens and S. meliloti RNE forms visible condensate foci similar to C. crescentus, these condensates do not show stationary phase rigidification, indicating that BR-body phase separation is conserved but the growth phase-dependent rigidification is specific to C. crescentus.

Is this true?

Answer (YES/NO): NO